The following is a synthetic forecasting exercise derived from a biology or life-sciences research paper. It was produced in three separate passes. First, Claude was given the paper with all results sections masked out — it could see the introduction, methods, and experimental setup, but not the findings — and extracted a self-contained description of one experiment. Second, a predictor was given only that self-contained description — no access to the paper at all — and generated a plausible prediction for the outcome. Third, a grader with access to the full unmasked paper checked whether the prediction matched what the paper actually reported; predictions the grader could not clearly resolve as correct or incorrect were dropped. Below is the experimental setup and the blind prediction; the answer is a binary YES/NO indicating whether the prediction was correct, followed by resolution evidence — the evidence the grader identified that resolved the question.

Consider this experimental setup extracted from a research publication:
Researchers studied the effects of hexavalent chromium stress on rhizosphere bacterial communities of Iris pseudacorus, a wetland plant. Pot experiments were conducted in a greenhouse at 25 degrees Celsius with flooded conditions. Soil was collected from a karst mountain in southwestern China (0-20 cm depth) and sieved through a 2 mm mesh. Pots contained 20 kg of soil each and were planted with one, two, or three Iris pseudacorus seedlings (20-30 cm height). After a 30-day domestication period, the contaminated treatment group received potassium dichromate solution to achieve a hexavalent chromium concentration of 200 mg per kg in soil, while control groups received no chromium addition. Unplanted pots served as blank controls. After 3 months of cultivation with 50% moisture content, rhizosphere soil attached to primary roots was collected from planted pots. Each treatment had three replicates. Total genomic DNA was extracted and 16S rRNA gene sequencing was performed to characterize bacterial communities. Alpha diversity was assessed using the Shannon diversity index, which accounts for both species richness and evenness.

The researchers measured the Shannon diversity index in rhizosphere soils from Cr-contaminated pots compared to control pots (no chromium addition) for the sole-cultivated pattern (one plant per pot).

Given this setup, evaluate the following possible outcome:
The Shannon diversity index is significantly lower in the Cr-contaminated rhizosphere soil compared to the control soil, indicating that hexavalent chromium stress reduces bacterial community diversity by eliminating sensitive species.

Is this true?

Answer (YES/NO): YES